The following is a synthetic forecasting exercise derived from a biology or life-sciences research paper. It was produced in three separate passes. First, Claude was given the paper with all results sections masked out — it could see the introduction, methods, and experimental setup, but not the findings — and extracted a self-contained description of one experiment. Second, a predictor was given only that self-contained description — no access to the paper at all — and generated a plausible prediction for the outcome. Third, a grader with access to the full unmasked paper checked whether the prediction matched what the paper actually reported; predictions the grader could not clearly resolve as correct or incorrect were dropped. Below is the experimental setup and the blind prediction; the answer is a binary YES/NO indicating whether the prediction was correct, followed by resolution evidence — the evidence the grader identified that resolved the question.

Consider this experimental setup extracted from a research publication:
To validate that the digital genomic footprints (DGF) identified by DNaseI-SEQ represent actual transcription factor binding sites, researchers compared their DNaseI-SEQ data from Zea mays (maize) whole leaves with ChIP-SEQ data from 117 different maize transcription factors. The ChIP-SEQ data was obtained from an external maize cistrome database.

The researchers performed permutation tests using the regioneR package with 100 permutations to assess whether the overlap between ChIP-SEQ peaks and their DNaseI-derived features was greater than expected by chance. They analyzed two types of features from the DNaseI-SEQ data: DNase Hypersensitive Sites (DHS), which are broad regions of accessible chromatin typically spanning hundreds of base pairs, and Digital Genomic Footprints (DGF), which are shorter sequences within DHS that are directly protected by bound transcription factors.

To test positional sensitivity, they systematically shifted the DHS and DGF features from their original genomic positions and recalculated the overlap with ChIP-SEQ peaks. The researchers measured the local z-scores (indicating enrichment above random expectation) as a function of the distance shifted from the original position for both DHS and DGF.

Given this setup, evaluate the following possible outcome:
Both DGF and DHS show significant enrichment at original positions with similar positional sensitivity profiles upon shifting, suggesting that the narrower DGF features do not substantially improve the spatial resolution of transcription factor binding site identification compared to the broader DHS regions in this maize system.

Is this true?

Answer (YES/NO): NO